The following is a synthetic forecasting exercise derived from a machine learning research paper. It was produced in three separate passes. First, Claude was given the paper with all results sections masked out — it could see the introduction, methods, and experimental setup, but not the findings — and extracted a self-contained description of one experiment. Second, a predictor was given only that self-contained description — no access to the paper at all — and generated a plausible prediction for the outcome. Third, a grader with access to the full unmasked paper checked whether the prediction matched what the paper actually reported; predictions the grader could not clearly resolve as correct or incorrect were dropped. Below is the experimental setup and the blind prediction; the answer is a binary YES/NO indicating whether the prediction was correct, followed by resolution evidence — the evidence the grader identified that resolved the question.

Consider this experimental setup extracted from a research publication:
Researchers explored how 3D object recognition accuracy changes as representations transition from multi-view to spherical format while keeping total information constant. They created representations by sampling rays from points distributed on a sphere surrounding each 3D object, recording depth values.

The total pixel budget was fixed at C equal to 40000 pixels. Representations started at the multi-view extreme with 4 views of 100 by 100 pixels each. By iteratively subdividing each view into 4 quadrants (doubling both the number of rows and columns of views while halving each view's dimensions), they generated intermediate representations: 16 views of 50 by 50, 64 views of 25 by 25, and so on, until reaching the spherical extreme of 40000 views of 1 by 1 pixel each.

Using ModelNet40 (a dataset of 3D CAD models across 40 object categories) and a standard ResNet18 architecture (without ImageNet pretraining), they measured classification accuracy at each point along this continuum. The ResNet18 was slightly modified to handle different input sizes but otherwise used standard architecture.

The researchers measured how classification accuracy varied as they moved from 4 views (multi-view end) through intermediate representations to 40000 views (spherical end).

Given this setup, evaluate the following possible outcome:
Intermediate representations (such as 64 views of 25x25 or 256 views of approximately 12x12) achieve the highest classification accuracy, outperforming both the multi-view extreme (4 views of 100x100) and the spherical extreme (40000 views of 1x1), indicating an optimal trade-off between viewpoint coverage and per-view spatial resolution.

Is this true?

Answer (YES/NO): NO